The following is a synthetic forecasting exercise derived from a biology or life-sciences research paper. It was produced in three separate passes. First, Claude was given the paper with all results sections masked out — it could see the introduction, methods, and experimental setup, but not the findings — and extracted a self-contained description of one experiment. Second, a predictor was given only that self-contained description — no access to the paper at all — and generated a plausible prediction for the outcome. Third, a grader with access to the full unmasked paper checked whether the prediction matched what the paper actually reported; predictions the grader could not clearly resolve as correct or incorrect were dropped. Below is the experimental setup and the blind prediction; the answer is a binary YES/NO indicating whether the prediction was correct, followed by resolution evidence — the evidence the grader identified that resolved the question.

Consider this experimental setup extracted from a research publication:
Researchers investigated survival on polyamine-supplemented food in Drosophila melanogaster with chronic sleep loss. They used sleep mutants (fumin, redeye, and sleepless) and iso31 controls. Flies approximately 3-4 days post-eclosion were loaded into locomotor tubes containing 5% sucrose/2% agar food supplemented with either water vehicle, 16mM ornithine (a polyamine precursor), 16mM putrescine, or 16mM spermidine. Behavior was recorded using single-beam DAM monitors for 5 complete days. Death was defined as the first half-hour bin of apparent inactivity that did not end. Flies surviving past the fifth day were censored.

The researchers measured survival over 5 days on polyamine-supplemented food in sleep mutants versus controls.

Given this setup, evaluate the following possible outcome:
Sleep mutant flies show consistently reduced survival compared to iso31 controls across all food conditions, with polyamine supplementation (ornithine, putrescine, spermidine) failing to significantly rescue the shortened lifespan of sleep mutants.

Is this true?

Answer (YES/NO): NO